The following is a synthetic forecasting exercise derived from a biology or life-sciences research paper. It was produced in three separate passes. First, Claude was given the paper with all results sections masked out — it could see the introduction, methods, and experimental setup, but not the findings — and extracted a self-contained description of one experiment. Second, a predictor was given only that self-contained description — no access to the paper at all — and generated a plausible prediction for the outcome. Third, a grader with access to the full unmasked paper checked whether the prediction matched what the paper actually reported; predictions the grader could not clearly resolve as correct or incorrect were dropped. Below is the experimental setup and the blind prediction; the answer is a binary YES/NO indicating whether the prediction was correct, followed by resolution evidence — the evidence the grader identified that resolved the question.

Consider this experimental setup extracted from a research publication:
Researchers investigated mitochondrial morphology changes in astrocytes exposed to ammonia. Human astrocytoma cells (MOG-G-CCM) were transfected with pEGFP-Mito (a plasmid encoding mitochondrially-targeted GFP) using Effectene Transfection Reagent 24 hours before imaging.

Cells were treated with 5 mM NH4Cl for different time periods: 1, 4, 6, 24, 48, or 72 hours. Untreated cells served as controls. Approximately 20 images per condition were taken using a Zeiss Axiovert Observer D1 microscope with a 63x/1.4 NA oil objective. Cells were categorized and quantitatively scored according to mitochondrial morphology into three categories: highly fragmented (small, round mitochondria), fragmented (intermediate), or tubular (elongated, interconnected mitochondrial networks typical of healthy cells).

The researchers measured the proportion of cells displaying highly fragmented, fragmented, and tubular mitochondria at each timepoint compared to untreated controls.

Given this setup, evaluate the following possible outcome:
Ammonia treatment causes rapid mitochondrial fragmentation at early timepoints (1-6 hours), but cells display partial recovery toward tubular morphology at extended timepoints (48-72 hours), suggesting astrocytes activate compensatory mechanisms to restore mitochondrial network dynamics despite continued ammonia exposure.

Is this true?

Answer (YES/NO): NO